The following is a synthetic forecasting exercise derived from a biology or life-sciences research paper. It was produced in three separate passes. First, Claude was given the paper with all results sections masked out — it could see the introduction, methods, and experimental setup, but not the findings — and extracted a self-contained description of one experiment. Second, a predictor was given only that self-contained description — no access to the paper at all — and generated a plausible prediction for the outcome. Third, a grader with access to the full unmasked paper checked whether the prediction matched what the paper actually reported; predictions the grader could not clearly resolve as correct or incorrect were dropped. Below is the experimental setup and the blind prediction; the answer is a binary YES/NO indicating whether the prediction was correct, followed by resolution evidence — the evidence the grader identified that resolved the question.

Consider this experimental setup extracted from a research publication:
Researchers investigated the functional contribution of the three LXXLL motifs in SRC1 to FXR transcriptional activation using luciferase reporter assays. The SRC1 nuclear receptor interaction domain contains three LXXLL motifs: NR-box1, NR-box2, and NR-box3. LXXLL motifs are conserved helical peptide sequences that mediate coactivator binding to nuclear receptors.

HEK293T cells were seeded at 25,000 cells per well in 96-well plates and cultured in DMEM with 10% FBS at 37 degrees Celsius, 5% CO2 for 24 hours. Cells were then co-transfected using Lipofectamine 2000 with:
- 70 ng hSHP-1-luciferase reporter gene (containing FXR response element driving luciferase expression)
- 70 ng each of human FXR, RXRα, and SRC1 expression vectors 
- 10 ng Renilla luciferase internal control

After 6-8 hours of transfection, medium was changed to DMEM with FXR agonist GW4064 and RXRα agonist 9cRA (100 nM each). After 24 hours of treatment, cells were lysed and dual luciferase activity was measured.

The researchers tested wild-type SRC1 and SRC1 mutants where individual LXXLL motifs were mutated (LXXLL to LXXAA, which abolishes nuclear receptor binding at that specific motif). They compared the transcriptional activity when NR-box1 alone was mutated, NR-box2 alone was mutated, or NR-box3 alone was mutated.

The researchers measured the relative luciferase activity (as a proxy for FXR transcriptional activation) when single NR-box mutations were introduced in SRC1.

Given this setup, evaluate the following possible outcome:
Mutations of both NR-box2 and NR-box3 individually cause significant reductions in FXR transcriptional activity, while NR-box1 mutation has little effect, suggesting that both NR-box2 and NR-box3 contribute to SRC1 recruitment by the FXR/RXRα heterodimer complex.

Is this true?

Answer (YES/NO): YES